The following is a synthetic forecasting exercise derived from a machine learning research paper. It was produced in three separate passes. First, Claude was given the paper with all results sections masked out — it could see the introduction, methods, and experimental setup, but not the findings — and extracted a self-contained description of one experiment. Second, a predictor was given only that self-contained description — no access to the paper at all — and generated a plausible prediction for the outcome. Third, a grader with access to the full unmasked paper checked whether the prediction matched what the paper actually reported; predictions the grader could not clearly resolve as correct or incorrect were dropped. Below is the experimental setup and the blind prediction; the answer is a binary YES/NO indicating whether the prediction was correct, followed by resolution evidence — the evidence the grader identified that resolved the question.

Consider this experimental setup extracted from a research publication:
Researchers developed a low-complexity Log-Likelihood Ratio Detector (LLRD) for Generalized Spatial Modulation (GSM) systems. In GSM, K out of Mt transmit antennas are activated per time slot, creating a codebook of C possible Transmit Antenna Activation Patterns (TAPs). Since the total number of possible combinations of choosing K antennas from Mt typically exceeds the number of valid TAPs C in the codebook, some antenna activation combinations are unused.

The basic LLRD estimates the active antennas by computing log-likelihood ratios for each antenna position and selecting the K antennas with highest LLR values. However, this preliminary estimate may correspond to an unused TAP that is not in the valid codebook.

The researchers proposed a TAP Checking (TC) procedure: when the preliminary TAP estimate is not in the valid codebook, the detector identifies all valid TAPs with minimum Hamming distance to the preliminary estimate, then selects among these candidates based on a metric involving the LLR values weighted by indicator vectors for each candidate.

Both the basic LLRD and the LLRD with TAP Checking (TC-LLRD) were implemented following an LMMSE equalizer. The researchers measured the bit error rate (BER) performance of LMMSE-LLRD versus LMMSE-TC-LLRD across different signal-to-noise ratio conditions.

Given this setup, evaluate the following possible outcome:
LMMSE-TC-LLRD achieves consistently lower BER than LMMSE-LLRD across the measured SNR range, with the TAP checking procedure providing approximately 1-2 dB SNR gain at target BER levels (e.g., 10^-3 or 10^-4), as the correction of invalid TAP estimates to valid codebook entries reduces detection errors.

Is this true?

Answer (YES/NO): NO